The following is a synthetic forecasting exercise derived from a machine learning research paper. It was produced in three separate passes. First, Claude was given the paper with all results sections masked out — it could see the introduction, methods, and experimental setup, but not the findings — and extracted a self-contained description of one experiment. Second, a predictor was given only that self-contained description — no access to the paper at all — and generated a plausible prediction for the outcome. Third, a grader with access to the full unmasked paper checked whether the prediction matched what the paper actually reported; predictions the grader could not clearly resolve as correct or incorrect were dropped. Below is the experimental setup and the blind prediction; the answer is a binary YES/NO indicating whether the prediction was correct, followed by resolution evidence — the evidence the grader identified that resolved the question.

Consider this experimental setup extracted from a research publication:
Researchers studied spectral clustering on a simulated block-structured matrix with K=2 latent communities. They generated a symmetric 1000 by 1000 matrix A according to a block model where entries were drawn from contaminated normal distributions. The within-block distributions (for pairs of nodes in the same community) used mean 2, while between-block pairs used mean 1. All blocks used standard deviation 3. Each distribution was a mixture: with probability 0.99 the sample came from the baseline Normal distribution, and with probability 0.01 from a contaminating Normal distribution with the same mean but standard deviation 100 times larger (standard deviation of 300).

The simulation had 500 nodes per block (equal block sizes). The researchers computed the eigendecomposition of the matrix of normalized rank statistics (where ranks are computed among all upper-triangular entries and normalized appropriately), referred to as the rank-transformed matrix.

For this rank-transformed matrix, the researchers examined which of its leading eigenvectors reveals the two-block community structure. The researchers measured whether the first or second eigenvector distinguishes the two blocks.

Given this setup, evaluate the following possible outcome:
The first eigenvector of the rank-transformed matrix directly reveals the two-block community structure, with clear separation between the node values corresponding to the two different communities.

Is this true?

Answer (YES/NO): NO